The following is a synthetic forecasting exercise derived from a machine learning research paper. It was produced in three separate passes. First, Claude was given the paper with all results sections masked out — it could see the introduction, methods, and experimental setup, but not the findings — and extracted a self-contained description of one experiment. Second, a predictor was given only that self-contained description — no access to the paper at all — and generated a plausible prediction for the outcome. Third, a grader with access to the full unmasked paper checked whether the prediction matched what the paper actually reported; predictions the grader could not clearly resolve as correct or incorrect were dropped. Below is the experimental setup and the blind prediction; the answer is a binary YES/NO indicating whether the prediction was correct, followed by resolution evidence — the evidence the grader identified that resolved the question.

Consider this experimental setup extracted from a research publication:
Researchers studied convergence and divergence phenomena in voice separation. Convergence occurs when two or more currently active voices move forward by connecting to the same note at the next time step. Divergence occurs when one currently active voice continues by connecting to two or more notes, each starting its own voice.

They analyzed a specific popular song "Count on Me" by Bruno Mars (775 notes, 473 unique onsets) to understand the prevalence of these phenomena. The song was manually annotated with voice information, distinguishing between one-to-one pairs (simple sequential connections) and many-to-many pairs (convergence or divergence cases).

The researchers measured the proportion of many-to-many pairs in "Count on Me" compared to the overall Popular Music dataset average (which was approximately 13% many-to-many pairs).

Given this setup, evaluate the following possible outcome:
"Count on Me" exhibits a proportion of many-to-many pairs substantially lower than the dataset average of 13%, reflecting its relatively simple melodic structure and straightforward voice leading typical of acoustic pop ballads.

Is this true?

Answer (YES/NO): NO